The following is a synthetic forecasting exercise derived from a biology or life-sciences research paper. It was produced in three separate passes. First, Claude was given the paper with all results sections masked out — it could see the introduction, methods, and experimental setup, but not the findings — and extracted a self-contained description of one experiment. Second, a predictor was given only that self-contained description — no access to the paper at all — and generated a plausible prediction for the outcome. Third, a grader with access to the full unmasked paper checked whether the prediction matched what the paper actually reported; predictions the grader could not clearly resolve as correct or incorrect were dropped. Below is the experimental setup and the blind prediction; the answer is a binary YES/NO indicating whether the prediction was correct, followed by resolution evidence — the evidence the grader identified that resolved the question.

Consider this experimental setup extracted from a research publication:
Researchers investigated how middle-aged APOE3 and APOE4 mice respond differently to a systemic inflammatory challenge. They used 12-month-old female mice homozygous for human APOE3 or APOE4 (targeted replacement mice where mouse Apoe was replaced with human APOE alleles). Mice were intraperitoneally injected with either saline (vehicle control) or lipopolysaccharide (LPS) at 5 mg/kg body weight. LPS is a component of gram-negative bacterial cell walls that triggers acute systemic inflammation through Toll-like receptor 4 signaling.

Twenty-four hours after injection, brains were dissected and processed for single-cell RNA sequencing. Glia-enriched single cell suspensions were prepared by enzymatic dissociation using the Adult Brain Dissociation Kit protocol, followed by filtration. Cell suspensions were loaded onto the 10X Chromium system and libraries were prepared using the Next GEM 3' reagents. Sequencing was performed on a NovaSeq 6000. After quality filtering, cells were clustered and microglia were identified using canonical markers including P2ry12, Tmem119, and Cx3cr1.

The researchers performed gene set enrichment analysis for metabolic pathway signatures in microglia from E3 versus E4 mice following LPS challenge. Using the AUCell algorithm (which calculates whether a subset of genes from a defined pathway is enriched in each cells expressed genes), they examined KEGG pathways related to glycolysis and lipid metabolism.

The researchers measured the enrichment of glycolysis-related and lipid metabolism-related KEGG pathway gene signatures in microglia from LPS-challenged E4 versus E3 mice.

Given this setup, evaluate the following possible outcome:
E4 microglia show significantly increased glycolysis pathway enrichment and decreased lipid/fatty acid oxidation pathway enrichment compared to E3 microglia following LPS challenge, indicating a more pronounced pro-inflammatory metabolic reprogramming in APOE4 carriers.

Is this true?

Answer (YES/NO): NO